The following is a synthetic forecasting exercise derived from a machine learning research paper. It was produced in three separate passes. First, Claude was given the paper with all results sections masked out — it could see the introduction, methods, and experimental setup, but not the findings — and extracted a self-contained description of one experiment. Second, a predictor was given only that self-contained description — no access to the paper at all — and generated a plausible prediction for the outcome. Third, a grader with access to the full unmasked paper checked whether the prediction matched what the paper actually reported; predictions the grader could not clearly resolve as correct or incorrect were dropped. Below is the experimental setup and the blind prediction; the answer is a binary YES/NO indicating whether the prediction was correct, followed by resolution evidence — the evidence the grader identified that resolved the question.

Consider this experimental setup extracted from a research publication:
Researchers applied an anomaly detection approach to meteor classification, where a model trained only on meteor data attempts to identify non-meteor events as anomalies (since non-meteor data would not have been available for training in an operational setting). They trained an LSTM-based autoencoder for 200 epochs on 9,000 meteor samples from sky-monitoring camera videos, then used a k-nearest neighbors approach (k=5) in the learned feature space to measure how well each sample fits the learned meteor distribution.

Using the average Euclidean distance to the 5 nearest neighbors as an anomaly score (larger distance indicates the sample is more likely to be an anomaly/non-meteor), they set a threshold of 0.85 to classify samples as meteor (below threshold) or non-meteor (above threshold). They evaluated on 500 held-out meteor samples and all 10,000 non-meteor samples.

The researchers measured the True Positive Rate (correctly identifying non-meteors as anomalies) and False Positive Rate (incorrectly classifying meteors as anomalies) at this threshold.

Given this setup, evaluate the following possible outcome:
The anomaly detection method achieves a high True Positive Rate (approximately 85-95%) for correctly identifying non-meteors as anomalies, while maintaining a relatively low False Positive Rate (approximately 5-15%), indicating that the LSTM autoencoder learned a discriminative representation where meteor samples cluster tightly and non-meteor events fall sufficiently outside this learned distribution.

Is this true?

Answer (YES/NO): NO